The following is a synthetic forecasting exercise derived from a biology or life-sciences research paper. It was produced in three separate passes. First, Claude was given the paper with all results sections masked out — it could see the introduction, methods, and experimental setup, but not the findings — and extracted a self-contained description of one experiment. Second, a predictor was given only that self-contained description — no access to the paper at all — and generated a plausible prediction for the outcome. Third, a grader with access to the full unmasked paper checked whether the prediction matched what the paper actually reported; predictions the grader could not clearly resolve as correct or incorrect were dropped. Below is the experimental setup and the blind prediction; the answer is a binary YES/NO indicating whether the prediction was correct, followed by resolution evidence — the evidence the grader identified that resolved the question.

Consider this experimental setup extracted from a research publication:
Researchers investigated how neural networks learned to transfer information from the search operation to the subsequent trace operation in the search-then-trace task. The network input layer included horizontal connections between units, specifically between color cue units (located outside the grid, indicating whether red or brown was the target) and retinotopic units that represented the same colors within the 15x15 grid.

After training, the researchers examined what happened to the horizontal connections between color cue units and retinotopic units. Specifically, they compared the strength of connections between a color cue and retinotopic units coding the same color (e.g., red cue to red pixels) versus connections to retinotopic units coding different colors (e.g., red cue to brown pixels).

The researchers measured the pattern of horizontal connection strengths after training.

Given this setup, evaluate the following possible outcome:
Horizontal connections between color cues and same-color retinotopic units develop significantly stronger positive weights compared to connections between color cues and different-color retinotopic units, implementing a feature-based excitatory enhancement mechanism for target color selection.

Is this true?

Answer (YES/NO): YES